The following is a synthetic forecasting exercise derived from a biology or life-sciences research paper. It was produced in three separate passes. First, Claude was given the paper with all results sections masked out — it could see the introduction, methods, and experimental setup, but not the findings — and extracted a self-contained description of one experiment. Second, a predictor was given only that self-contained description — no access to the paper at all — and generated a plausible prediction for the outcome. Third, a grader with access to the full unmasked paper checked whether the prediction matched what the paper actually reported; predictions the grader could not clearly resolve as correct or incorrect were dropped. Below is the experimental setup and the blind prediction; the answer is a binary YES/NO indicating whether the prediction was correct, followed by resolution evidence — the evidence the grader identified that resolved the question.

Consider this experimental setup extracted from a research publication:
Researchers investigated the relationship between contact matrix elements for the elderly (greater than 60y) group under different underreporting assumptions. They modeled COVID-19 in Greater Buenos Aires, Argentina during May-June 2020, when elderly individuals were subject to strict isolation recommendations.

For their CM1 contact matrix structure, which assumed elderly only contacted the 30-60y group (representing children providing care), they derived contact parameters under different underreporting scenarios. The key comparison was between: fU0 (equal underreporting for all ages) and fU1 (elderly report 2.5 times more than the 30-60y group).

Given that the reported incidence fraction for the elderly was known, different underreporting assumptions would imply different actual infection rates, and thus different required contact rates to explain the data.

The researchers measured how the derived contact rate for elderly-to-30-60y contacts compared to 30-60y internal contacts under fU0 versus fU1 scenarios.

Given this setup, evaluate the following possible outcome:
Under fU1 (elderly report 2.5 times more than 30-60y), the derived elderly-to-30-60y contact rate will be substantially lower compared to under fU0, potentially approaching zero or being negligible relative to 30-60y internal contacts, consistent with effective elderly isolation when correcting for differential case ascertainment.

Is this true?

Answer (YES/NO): NO